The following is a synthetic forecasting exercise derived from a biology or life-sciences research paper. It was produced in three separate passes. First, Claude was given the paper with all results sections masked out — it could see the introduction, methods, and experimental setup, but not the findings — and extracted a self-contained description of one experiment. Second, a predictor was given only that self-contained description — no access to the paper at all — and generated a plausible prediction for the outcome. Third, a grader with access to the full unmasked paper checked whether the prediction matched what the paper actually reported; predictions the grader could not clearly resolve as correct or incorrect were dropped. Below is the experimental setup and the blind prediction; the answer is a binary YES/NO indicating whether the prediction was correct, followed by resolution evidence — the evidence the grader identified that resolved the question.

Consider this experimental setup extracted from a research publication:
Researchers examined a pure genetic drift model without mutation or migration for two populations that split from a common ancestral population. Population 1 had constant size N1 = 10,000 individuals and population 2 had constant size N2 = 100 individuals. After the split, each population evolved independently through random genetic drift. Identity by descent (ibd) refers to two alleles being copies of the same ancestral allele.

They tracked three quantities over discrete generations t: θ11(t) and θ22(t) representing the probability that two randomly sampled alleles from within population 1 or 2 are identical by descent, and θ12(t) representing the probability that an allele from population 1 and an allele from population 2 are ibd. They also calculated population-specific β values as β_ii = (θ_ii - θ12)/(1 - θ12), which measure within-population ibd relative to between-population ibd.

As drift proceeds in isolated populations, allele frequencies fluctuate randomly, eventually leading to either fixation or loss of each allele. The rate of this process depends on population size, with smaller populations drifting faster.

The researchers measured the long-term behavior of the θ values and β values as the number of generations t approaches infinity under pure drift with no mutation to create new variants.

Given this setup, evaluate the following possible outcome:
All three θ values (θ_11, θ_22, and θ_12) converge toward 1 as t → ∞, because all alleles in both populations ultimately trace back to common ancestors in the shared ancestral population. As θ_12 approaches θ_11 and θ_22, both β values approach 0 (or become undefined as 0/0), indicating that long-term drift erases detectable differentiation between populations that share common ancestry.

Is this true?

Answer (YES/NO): NO